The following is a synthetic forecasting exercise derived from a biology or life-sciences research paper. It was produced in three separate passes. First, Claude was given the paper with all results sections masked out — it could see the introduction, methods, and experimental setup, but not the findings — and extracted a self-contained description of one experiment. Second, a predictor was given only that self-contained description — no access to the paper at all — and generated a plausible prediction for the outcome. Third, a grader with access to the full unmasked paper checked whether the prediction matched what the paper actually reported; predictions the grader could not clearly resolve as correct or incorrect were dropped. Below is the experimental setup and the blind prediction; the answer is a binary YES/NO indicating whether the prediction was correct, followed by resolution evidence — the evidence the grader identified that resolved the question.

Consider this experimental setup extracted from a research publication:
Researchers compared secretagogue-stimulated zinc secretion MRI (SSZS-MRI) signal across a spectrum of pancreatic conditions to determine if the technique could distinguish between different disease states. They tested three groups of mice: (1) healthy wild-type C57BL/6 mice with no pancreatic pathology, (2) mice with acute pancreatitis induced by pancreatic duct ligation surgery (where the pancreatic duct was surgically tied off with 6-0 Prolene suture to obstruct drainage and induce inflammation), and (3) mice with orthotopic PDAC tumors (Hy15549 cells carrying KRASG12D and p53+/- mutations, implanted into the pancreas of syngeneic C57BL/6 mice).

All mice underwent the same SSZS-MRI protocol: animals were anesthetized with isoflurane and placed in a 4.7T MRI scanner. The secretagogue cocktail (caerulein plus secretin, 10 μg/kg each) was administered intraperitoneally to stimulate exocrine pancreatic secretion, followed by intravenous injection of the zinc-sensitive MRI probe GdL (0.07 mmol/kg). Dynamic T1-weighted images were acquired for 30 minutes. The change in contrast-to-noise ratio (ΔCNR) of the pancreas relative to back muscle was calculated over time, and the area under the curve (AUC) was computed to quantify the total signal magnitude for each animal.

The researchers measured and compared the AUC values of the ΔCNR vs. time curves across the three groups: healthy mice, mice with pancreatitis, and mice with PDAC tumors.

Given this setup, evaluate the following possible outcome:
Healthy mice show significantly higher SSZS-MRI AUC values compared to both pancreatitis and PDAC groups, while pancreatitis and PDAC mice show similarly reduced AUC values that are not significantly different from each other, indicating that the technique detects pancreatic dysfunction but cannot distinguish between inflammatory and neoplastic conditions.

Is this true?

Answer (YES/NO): NO